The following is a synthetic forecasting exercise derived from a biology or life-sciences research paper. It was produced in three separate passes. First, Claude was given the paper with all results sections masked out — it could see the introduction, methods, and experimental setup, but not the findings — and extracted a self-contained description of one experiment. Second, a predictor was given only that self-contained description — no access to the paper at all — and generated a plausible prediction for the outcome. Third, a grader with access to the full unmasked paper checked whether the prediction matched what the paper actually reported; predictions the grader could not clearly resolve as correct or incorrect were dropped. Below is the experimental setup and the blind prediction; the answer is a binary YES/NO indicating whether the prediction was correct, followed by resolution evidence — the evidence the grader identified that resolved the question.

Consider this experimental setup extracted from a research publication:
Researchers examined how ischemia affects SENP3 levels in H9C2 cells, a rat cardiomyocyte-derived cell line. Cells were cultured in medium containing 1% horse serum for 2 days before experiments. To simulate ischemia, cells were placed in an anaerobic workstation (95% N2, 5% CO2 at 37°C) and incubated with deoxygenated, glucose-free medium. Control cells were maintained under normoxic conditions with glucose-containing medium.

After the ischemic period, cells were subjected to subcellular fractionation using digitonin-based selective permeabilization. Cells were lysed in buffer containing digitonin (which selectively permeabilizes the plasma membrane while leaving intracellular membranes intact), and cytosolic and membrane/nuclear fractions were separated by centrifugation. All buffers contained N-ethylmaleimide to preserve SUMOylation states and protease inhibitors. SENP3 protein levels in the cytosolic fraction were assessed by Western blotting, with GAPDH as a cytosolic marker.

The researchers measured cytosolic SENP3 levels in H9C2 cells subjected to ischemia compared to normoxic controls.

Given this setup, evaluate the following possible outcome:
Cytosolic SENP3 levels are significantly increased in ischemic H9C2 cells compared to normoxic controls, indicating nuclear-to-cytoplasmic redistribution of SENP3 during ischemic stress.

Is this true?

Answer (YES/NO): NO